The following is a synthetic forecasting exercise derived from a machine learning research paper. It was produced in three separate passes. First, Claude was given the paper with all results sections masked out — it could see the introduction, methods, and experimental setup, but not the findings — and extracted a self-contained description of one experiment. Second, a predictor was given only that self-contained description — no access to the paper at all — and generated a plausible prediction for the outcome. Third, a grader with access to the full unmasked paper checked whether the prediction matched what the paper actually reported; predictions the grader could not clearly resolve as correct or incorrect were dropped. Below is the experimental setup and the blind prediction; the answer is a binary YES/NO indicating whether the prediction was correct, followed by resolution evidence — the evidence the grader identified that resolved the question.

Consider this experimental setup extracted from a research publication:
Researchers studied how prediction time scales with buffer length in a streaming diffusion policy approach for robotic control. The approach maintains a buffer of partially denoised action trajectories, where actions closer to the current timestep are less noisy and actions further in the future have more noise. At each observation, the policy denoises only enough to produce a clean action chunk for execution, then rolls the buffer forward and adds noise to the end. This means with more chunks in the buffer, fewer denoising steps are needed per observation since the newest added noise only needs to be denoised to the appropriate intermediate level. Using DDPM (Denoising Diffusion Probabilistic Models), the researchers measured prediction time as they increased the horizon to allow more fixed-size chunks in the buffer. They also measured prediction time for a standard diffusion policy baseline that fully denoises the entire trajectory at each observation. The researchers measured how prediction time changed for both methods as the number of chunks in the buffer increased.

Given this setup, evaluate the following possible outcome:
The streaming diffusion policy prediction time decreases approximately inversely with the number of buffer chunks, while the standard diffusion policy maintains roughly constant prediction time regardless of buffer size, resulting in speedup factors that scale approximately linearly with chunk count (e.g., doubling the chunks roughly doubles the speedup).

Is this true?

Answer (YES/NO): YES